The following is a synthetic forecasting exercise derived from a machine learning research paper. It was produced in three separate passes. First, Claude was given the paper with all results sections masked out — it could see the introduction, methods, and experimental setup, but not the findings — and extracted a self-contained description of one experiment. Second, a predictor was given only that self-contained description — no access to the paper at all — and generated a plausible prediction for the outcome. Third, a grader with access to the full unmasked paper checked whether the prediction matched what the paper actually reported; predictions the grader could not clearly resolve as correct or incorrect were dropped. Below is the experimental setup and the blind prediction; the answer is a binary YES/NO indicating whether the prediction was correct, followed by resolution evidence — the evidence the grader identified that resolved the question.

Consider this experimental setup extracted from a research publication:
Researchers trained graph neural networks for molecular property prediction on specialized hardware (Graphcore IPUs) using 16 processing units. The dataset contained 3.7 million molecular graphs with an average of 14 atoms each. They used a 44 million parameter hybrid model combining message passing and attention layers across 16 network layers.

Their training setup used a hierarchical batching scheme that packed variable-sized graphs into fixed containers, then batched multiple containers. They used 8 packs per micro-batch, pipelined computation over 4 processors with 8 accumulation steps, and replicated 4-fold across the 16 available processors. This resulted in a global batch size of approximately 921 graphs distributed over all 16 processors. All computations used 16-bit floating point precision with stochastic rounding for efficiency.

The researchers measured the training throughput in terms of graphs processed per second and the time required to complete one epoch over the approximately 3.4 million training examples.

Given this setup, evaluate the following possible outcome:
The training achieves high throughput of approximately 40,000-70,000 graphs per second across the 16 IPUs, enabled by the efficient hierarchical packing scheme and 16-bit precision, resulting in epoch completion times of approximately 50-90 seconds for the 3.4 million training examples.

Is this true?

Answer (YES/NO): NO